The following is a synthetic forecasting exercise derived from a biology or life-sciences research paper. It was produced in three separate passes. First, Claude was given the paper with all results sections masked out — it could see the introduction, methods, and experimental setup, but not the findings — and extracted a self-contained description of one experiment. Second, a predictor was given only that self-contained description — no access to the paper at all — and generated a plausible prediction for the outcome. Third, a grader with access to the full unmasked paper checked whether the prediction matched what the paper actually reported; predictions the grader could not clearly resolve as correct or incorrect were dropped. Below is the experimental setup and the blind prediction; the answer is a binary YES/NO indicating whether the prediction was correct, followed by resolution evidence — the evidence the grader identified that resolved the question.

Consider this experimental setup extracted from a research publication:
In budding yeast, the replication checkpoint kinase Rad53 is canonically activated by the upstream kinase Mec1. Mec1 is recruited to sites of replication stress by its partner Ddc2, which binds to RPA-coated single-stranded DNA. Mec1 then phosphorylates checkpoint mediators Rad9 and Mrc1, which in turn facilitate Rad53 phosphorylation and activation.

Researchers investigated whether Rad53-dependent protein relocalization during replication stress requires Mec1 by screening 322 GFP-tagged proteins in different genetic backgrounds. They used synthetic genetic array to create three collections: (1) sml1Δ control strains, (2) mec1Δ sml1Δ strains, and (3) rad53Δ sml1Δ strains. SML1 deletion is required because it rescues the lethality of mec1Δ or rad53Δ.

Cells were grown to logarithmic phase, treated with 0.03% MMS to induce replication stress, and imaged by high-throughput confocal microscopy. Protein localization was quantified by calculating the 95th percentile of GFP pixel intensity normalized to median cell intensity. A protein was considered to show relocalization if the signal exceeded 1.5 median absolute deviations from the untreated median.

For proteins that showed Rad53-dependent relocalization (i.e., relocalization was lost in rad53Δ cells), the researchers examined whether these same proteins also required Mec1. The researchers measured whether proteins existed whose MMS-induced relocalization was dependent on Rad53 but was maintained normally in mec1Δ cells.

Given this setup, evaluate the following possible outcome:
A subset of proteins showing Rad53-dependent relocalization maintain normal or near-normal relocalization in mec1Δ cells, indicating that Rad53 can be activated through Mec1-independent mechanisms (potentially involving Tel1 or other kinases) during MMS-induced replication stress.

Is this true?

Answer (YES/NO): YES